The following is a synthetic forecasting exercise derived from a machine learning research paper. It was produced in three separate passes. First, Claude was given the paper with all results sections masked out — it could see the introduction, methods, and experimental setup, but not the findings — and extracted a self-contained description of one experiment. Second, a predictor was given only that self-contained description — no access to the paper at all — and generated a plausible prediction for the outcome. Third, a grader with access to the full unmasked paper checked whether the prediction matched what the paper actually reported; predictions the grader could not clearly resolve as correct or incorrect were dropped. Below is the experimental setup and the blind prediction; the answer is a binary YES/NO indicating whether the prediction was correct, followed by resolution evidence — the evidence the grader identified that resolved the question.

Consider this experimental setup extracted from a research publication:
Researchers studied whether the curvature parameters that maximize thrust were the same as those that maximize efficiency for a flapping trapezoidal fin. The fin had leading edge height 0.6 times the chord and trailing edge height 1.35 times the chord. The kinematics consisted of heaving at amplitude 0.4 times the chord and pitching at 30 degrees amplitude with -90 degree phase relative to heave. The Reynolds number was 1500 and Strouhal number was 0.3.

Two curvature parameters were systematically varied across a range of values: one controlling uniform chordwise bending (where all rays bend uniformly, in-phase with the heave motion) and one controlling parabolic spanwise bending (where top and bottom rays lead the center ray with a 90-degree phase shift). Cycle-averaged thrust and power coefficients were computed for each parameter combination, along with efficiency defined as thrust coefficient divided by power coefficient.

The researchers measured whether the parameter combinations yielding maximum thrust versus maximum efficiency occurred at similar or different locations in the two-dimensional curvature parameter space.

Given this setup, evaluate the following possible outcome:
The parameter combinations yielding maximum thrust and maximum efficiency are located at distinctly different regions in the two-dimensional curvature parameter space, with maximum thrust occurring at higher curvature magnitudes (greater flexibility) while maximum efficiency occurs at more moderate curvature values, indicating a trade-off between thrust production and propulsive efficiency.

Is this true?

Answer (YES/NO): NO